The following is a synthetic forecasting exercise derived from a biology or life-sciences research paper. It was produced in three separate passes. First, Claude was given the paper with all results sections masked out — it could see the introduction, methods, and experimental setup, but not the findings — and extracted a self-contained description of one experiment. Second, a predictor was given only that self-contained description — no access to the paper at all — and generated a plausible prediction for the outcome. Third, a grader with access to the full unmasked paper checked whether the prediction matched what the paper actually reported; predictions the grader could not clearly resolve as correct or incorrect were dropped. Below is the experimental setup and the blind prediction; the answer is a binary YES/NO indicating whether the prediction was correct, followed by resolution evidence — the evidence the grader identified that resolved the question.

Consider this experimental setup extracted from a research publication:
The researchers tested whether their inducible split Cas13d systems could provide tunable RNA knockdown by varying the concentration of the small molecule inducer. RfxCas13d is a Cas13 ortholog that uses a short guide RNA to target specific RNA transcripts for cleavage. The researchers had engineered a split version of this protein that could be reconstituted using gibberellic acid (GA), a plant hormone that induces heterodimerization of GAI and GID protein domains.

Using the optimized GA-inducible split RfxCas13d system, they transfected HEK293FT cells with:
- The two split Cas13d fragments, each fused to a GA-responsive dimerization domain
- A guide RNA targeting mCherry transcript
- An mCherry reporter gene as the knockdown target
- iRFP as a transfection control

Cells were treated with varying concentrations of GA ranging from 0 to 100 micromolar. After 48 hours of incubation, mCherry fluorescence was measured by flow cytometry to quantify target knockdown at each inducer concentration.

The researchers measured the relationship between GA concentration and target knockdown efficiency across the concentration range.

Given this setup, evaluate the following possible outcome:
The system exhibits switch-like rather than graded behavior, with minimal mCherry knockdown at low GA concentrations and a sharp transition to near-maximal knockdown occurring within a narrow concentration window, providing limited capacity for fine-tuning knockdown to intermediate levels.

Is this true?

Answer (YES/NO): NO